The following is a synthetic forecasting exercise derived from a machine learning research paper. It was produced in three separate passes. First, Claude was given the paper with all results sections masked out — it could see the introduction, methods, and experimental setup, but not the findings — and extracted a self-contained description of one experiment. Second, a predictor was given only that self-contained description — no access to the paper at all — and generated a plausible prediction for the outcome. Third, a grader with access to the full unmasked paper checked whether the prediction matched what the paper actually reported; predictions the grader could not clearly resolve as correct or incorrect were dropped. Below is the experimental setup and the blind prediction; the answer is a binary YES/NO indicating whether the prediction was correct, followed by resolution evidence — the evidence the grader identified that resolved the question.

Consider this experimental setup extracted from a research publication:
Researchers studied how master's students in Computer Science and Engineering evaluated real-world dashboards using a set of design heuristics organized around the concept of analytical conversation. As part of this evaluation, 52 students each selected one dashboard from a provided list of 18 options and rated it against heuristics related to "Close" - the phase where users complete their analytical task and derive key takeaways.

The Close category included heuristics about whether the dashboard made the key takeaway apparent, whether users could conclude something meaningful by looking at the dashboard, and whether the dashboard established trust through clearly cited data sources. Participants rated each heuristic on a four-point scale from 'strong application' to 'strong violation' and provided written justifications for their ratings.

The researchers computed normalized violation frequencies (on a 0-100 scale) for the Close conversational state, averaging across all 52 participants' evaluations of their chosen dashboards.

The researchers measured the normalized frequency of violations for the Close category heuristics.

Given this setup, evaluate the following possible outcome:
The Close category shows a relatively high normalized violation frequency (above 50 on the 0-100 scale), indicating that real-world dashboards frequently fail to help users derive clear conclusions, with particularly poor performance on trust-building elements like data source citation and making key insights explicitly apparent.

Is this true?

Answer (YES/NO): YES